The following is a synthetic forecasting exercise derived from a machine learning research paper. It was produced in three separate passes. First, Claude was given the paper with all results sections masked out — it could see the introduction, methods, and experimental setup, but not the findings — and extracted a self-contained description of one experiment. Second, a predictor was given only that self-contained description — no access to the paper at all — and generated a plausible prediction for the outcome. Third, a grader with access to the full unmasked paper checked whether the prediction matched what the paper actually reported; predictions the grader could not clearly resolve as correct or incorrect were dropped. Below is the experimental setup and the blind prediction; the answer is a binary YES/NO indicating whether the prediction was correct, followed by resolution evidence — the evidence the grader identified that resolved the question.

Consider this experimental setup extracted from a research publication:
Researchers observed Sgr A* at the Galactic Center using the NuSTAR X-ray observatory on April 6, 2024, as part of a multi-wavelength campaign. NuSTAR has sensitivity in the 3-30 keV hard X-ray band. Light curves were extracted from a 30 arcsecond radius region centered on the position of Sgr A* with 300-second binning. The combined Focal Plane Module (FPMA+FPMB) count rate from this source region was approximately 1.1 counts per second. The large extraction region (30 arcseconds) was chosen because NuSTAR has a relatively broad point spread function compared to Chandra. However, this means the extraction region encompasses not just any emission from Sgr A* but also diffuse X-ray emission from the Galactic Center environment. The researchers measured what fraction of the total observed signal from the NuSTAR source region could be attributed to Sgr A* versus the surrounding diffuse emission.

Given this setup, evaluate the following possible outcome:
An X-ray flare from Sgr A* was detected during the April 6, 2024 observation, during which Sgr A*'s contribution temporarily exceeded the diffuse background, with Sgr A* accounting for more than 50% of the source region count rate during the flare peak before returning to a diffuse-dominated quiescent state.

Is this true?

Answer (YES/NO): NO